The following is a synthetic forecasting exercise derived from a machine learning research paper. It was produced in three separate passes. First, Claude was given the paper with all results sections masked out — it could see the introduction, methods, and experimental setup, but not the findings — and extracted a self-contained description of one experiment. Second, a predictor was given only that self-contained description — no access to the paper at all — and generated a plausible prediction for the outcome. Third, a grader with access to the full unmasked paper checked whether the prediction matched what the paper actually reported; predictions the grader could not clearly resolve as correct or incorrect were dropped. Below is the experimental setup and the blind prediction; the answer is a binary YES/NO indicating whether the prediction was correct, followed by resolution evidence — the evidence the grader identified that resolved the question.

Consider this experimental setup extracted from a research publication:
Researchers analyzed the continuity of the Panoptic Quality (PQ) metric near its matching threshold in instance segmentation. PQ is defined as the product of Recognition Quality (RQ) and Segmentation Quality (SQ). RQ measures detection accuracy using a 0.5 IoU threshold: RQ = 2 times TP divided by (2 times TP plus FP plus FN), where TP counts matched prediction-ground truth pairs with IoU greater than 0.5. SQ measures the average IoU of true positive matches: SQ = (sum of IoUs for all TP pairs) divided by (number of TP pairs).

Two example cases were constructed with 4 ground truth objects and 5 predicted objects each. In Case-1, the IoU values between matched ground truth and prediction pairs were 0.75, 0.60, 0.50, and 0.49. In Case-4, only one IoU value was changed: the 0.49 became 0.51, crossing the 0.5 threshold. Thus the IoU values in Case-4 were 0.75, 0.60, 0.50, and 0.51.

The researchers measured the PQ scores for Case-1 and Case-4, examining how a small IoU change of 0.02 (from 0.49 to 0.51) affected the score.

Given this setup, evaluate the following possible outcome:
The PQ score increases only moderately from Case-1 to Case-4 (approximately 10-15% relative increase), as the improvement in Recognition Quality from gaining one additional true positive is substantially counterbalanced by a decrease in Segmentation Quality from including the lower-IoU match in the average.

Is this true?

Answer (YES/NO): NO